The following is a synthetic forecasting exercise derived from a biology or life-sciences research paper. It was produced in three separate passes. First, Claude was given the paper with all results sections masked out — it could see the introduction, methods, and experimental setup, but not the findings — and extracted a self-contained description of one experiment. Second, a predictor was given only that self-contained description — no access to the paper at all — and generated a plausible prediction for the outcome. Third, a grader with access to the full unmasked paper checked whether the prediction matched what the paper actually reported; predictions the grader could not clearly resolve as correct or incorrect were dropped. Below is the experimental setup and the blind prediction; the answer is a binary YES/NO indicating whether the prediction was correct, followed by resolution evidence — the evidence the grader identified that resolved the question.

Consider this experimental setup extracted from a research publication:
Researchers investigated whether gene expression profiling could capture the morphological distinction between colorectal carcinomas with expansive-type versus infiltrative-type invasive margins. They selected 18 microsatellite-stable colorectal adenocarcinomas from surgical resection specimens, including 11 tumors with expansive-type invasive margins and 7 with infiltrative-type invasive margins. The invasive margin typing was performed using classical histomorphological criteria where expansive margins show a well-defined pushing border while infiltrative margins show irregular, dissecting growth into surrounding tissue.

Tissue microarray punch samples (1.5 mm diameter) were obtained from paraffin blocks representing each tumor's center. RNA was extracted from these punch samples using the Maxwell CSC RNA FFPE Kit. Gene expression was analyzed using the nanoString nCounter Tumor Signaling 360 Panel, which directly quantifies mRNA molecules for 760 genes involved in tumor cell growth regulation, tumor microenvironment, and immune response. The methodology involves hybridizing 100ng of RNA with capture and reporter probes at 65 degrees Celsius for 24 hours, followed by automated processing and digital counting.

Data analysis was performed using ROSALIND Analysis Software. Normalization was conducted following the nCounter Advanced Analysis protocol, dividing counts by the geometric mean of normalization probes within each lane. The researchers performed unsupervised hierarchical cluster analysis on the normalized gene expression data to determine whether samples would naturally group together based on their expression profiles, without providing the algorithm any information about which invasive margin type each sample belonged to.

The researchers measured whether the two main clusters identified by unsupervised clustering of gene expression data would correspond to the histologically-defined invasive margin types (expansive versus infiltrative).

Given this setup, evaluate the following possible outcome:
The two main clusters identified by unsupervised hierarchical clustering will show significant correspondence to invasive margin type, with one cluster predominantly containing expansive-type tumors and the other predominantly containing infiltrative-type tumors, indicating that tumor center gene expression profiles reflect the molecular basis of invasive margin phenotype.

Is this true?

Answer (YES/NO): YES